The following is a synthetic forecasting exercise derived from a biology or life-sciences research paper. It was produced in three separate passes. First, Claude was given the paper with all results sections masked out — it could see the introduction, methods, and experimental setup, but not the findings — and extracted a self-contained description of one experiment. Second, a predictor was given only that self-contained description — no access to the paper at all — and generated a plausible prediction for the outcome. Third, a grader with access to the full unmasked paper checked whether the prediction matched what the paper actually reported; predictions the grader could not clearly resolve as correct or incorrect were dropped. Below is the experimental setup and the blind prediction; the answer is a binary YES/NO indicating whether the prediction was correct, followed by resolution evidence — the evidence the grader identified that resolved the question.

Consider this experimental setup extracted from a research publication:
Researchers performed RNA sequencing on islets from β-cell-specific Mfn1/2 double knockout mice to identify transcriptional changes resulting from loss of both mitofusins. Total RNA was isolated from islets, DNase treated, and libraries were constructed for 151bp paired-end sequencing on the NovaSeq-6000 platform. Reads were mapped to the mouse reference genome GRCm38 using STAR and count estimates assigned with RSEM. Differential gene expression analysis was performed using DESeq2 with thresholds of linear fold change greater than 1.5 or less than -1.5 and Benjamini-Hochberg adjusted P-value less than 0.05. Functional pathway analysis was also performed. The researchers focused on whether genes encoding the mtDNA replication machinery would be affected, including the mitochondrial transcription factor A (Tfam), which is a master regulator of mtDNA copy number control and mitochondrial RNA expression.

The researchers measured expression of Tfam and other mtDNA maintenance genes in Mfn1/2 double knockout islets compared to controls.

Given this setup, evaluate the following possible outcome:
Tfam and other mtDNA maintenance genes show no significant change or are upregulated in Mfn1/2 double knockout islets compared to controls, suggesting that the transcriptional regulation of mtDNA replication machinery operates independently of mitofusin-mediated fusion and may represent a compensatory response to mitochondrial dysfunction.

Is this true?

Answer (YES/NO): YES